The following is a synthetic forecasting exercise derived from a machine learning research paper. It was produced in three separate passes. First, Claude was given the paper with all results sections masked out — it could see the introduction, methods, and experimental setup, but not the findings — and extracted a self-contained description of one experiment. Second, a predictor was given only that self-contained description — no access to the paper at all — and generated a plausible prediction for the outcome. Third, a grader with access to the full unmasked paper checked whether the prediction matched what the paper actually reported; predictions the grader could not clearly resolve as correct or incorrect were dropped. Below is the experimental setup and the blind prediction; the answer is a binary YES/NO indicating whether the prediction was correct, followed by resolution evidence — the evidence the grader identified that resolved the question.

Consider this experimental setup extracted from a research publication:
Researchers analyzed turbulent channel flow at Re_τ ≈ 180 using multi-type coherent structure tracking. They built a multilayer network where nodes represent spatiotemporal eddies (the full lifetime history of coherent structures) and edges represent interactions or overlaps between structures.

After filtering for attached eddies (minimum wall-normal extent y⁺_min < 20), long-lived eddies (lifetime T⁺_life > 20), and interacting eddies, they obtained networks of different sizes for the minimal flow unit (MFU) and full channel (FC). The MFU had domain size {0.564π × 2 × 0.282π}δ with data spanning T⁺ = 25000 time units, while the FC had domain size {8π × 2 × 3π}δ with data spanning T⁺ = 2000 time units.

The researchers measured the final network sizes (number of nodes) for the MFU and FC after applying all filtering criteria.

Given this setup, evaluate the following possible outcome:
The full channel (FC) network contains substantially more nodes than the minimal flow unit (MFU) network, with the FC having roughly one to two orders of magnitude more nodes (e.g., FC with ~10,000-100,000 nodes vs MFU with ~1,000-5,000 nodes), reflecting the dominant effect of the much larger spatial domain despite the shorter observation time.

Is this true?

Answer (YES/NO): YES